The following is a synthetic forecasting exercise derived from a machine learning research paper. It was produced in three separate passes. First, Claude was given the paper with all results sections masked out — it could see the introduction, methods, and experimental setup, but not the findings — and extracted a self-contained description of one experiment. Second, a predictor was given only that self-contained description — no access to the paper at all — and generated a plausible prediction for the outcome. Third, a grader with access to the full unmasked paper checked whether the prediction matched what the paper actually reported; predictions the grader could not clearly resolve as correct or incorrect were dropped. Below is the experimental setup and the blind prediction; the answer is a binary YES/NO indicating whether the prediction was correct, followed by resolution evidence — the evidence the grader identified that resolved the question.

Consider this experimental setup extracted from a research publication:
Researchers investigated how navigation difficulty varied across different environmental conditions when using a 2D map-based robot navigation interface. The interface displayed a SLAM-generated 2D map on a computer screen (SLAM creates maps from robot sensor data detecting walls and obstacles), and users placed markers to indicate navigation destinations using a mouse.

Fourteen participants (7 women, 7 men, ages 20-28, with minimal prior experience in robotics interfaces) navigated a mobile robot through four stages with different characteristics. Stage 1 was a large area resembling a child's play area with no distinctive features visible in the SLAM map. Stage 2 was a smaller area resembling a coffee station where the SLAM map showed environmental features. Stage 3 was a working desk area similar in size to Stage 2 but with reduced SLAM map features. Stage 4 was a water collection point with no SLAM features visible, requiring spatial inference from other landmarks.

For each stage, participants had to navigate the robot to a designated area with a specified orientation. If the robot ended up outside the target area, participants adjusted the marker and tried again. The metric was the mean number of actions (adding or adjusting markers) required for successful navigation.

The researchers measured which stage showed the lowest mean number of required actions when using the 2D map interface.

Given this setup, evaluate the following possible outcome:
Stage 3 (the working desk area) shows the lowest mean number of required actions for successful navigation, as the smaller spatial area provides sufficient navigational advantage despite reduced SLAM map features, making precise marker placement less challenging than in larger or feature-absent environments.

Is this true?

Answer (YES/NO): NO